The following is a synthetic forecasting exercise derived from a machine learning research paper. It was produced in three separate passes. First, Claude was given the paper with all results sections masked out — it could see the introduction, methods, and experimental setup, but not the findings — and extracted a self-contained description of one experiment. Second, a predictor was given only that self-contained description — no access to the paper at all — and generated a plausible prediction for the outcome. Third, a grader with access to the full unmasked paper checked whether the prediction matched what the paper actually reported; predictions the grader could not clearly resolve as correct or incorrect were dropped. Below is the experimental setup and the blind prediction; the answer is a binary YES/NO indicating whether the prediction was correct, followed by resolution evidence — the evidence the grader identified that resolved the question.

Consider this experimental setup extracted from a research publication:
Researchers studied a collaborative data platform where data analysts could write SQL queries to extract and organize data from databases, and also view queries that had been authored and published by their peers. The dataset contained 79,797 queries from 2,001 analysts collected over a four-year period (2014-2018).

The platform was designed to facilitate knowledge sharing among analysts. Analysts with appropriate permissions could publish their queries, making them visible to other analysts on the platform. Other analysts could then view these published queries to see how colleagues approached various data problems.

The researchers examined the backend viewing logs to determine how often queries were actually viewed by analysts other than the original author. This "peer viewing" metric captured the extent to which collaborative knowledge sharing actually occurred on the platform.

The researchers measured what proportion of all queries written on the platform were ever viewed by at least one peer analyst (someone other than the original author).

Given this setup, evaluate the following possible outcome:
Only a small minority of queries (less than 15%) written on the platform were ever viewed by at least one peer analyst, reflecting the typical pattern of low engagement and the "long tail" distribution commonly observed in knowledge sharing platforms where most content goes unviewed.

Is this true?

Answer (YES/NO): YES